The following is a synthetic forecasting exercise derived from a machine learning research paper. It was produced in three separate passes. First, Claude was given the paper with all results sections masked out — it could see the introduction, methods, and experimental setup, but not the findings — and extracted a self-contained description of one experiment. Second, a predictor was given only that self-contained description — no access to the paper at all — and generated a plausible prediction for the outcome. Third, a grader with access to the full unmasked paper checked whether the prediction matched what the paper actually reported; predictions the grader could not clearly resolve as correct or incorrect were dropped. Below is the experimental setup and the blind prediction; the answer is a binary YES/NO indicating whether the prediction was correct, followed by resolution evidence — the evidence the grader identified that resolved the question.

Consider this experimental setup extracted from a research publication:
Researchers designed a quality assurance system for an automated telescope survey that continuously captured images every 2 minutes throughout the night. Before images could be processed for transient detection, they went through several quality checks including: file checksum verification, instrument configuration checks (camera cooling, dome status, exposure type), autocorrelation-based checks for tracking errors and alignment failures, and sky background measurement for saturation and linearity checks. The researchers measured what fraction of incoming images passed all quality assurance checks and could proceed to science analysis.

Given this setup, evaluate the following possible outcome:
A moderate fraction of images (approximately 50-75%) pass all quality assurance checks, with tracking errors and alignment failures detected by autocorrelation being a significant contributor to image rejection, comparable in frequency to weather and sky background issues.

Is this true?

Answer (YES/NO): NO